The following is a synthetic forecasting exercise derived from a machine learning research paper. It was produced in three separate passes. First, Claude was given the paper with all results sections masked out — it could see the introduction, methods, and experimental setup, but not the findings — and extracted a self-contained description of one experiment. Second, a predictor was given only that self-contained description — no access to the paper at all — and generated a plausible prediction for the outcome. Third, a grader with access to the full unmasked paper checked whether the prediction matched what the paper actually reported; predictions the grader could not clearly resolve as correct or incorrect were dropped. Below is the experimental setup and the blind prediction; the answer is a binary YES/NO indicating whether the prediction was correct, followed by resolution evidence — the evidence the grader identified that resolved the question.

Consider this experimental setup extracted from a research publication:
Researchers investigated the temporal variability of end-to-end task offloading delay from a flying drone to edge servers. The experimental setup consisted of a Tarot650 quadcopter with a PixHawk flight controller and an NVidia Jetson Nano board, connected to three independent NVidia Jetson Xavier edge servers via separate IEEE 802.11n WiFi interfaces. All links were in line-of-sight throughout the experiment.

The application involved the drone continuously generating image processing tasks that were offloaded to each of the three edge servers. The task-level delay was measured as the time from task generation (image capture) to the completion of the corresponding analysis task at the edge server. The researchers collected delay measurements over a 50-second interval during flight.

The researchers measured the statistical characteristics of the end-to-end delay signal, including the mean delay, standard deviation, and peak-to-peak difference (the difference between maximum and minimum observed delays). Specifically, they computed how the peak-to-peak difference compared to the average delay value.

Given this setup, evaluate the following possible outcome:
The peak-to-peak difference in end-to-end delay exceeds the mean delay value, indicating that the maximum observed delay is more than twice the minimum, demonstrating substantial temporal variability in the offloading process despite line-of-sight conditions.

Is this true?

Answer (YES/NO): YES